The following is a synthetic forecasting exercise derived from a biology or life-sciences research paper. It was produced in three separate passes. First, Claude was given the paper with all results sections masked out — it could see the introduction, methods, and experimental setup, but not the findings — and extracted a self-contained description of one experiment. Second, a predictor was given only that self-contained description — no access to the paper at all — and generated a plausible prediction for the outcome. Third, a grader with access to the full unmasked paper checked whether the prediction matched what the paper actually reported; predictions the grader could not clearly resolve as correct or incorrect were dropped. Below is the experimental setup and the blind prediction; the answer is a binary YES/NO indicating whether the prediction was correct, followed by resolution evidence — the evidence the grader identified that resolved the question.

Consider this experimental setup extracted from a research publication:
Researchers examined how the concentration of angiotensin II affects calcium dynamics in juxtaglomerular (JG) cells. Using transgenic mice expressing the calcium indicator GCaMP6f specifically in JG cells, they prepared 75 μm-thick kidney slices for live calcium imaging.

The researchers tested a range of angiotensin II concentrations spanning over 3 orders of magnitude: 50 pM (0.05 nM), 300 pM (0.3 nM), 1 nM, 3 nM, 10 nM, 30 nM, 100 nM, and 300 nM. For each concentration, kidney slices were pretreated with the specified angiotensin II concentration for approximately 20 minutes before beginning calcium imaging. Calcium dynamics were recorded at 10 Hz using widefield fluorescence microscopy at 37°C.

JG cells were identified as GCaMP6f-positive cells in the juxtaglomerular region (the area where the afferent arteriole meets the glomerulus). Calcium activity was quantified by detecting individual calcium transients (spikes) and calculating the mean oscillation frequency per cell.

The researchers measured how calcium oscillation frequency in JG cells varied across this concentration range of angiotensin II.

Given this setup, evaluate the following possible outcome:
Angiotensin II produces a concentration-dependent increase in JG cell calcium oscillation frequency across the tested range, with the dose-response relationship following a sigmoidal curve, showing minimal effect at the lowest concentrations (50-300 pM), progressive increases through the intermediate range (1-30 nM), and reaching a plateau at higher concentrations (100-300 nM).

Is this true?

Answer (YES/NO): NO